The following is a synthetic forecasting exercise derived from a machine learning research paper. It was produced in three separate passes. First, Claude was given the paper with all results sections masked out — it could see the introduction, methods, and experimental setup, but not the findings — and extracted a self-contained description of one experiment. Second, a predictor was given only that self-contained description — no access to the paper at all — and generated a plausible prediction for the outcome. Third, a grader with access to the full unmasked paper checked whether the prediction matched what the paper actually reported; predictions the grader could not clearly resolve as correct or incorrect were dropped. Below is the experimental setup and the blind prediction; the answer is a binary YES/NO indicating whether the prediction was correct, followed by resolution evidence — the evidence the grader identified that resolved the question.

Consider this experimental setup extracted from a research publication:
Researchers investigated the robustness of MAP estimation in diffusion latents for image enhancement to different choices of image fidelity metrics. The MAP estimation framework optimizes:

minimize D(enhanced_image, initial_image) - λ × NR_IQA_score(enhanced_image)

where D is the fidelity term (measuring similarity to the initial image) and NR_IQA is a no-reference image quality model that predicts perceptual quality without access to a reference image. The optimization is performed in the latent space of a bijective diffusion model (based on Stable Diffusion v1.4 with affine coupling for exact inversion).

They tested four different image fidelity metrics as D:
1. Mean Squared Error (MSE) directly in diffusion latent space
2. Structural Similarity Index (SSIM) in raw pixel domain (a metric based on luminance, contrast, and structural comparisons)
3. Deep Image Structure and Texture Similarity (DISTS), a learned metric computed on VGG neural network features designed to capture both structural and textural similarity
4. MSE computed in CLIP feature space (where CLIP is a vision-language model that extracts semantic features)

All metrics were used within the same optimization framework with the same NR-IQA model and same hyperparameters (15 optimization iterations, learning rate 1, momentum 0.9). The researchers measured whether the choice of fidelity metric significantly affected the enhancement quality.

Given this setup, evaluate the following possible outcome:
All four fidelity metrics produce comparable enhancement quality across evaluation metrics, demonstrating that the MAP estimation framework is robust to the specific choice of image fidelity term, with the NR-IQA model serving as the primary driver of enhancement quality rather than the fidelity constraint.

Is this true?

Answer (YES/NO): YES